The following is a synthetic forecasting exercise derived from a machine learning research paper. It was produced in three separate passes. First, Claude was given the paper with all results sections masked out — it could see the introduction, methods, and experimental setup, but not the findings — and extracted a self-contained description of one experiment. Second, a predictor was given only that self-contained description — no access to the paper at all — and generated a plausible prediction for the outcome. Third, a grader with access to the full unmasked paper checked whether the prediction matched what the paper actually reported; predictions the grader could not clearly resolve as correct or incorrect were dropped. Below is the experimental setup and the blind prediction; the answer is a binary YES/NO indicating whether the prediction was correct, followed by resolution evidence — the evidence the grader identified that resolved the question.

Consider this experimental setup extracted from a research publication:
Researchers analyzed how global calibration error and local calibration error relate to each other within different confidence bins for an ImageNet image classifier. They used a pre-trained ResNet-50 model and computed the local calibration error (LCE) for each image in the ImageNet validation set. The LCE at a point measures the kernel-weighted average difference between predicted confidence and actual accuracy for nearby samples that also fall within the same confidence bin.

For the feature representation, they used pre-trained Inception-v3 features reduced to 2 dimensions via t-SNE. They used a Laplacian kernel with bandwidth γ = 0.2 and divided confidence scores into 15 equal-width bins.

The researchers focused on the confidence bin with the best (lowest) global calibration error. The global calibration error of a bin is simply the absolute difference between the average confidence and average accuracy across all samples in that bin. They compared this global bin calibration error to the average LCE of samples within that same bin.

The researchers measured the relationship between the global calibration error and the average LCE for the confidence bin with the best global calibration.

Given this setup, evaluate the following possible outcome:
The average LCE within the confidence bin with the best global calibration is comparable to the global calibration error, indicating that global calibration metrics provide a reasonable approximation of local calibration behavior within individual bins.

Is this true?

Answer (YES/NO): NO